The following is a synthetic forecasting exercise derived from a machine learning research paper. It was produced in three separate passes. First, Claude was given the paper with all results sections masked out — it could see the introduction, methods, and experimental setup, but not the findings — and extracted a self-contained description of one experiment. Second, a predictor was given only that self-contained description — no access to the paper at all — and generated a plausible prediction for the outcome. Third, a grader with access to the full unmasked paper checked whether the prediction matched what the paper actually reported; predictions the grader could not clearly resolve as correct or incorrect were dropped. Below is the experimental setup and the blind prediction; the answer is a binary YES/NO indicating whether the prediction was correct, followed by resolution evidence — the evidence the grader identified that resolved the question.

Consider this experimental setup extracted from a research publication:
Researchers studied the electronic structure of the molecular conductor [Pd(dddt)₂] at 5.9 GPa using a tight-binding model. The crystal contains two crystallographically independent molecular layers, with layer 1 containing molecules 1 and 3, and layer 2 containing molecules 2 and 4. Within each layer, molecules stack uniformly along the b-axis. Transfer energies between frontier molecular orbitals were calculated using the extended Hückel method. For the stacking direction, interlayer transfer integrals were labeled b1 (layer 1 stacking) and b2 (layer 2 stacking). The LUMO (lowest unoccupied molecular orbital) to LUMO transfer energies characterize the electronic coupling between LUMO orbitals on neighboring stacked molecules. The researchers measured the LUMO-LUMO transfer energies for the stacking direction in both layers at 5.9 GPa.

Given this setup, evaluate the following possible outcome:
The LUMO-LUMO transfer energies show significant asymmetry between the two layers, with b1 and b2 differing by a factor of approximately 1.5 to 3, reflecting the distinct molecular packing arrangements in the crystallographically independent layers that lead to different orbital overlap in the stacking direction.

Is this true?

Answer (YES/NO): NO